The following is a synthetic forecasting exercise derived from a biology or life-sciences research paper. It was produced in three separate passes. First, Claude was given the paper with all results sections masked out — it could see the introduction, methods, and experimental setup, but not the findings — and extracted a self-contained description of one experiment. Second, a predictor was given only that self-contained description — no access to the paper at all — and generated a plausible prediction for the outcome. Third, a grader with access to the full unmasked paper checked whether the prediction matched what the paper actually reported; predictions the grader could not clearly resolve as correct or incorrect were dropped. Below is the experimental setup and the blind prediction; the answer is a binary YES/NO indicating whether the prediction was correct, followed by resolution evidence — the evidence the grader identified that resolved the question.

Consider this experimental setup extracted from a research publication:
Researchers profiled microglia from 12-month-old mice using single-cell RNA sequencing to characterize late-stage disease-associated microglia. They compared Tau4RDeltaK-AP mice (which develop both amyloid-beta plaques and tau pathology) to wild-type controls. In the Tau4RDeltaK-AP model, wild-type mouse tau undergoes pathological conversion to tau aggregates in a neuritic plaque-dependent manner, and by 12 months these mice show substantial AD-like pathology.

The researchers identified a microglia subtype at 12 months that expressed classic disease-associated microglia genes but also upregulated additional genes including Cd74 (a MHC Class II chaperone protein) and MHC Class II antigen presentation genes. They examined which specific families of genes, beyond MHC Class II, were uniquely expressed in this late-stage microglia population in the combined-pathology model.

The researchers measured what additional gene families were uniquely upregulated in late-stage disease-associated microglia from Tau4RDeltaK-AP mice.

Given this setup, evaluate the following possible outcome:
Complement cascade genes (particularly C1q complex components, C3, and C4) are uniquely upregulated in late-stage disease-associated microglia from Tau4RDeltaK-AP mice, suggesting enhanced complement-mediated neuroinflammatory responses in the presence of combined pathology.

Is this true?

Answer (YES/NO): NO